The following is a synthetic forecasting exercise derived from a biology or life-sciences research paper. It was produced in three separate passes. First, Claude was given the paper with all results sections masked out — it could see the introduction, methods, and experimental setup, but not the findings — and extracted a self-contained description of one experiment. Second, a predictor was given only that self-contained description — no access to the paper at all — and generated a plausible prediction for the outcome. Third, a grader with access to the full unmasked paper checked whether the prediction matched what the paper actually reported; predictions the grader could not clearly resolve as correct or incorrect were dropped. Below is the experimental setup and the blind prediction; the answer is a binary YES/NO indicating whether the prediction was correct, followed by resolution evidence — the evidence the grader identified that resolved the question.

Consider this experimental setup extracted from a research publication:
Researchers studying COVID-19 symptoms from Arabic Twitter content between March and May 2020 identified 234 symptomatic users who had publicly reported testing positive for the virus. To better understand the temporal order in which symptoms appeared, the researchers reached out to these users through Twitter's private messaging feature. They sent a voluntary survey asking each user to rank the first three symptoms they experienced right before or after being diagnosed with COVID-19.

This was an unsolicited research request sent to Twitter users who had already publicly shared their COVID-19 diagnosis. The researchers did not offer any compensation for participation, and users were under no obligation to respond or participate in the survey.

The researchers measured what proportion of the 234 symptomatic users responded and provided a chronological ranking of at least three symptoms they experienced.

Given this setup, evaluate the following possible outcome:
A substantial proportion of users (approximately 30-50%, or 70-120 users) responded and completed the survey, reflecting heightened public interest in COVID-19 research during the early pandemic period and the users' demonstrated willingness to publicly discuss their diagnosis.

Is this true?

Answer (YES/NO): NO